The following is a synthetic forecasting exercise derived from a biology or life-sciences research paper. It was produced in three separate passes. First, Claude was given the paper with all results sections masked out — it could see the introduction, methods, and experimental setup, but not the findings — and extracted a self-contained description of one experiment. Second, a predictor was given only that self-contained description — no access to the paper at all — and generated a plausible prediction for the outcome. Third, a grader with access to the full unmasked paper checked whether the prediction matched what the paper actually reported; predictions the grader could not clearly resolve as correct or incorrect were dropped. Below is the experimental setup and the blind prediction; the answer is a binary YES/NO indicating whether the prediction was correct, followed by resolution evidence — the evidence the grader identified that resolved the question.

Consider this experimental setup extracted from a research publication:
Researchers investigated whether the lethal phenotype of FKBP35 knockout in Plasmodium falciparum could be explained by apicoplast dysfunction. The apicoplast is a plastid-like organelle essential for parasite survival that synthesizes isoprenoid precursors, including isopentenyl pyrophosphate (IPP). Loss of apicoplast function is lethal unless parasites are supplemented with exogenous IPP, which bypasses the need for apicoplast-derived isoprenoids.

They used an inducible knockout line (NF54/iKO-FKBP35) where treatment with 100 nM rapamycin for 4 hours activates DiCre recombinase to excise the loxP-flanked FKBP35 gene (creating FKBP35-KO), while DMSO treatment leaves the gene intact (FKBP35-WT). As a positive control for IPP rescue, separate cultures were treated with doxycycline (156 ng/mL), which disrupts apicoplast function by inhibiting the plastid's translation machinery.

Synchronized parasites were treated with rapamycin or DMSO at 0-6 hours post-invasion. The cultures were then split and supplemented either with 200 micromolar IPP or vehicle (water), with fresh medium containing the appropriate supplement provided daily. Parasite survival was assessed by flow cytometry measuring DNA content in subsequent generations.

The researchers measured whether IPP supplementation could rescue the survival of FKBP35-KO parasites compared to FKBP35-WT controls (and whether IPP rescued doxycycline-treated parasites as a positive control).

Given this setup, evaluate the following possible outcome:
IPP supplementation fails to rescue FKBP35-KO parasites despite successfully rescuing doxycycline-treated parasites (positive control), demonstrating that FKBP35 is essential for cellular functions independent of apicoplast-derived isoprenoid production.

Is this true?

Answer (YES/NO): YES